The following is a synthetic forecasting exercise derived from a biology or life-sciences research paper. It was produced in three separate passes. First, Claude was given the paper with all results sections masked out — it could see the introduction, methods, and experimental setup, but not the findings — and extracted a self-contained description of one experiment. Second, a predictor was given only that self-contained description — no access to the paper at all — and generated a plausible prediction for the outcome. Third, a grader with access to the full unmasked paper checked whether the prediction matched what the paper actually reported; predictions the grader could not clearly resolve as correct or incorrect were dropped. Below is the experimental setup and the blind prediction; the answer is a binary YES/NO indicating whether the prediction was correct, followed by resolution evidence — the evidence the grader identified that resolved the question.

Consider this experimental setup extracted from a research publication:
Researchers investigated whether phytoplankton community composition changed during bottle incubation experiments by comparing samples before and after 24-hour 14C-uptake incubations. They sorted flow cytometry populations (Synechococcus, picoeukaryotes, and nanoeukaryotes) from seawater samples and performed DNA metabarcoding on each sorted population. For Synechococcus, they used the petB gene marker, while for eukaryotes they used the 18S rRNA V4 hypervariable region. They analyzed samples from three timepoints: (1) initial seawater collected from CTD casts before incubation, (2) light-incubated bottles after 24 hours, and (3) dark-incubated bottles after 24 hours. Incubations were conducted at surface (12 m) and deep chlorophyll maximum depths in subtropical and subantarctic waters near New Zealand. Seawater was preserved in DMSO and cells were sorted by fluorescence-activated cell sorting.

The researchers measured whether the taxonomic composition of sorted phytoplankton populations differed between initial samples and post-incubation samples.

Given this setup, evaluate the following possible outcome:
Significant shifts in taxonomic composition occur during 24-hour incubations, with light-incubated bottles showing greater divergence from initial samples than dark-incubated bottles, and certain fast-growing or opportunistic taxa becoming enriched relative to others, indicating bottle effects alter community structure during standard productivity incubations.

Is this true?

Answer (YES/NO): NO